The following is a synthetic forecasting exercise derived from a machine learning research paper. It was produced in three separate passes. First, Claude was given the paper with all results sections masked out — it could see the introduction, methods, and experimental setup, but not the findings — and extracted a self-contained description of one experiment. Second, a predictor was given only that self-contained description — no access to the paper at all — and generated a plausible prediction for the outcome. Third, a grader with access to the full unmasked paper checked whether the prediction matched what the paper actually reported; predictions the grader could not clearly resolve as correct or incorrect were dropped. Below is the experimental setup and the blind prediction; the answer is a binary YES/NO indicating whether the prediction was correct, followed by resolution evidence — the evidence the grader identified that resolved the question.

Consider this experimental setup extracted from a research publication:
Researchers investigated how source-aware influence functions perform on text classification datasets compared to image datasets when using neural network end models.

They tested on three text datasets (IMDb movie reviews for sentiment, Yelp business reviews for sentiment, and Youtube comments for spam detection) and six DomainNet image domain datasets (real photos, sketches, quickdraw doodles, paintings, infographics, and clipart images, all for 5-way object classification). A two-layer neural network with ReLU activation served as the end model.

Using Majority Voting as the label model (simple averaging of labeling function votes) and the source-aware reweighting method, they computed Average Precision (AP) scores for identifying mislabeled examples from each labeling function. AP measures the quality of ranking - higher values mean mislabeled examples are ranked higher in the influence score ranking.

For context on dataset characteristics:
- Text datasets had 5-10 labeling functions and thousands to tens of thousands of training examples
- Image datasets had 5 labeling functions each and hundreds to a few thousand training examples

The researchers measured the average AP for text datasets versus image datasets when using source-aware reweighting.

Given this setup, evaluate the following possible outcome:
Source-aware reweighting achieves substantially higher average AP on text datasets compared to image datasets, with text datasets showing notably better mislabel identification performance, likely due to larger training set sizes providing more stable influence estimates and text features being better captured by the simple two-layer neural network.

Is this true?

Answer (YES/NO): NO